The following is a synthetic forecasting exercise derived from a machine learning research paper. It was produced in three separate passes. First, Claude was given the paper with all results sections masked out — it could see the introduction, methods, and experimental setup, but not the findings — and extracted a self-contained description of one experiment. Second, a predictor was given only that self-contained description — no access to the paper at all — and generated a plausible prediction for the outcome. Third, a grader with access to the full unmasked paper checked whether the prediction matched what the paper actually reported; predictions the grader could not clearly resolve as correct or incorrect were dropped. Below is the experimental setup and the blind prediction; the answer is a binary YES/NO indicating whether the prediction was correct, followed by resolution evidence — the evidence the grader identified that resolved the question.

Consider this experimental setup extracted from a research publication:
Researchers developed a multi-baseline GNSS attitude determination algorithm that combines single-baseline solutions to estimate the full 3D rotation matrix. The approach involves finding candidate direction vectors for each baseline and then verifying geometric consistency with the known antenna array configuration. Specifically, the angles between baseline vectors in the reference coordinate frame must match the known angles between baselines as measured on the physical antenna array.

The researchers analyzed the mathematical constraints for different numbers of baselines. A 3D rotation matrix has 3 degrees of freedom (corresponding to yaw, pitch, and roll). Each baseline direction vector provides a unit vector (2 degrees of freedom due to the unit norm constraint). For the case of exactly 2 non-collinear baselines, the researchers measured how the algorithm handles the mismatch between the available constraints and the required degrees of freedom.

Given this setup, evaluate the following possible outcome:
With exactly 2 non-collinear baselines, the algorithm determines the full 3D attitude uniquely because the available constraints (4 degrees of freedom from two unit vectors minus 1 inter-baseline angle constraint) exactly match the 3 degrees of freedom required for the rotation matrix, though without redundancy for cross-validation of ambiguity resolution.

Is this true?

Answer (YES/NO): YES